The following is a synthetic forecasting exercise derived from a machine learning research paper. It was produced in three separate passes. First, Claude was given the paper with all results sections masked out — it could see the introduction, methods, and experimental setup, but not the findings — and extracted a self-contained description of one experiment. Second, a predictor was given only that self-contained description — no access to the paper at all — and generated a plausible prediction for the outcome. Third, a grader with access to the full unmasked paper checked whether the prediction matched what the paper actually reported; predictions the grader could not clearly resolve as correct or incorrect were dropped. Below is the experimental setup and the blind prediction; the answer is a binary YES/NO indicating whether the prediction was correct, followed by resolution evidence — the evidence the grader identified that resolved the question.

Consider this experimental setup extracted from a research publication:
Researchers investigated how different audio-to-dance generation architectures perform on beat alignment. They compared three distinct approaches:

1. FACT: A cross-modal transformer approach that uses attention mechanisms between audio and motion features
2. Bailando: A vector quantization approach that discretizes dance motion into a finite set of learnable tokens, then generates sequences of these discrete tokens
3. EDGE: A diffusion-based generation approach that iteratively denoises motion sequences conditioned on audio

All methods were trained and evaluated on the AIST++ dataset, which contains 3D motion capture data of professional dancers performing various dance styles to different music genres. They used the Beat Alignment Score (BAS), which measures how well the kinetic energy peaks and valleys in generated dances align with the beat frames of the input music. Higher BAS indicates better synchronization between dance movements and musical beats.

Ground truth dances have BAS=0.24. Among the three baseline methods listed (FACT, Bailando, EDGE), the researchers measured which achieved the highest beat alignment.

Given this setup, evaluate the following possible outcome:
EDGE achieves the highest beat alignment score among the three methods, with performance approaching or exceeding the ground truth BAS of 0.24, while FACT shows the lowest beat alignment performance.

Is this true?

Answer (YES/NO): YES